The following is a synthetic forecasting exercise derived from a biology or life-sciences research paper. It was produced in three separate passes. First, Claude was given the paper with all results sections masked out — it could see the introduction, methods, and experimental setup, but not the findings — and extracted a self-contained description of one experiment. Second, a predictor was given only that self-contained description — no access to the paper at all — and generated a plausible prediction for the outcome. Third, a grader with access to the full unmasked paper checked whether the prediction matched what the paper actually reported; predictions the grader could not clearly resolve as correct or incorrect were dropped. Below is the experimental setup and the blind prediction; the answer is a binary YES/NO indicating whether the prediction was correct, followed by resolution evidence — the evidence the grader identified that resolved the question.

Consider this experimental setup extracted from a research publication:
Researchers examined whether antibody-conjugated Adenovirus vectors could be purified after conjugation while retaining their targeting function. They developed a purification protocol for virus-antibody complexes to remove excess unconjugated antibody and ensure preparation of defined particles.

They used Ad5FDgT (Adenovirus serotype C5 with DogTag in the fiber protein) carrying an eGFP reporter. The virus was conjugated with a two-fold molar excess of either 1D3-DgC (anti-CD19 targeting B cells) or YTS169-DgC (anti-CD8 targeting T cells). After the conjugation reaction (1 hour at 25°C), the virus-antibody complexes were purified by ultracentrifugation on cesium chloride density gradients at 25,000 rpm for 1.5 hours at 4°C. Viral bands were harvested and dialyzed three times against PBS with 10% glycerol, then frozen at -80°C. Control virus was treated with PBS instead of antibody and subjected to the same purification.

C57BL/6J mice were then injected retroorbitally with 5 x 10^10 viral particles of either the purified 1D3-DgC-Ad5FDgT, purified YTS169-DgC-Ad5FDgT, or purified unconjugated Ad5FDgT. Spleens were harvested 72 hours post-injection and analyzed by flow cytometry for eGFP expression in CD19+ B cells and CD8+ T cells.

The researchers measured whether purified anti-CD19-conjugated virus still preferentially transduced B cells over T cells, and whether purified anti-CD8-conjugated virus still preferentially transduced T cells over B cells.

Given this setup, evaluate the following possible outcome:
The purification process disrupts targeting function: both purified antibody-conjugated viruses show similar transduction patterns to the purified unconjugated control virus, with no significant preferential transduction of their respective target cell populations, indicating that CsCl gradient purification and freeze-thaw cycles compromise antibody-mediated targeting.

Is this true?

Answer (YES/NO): NO